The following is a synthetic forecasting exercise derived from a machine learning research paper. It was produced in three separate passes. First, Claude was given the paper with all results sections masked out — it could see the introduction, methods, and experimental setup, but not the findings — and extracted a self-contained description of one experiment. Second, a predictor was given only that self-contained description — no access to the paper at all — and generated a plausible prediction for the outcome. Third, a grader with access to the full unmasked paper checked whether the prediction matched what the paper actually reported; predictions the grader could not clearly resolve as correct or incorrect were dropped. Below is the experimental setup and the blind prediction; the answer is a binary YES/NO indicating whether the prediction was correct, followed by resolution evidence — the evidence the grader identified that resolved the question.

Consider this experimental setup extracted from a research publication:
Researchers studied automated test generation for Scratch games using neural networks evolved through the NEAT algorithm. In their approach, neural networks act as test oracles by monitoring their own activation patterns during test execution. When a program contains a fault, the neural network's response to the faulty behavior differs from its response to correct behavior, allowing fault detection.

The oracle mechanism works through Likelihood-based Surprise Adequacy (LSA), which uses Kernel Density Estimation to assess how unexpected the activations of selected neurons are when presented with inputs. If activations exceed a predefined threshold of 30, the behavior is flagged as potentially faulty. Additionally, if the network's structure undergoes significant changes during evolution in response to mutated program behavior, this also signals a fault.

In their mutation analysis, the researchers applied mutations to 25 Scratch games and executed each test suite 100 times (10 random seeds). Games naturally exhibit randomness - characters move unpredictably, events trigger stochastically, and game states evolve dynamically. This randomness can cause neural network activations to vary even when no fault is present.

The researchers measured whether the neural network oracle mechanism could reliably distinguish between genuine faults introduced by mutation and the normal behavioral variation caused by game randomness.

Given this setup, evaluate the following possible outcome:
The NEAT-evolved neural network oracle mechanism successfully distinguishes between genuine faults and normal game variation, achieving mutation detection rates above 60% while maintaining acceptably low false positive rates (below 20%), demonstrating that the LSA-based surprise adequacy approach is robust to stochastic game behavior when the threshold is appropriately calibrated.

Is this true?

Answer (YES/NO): NO